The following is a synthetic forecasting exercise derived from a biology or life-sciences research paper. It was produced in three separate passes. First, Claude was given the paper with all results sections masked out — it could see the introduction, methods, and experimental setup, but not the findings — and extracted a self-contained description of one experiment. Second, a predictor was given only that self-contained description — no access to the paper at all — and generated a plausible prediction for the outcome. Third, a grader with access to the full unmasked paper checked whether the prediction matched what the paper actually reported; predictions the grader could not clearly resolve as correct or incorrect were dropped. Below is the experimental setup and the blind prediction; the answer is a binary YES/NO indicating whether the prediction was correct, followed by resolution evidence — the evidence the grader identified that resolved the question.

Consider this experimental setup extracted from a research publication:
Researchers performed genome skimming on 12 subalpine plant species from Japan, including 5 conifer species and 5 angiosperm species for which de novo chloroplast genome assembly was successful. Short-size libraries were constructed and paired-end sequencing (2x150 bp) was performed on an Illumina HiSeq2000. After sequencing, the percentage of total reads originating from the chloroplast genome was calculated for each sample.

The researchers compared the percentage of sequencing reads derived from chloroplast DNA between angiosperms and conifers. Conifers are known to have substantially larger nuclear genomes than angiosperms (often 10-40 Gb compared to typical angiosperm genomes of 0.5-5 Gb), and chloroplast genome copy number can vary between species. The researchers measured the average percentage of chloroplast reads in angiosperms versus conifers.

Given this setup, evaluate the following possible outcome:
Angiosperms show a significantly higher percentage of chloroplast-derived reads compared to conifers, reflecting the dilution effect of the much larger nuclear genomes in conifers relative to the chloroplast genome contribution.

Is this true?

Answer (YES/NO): YES